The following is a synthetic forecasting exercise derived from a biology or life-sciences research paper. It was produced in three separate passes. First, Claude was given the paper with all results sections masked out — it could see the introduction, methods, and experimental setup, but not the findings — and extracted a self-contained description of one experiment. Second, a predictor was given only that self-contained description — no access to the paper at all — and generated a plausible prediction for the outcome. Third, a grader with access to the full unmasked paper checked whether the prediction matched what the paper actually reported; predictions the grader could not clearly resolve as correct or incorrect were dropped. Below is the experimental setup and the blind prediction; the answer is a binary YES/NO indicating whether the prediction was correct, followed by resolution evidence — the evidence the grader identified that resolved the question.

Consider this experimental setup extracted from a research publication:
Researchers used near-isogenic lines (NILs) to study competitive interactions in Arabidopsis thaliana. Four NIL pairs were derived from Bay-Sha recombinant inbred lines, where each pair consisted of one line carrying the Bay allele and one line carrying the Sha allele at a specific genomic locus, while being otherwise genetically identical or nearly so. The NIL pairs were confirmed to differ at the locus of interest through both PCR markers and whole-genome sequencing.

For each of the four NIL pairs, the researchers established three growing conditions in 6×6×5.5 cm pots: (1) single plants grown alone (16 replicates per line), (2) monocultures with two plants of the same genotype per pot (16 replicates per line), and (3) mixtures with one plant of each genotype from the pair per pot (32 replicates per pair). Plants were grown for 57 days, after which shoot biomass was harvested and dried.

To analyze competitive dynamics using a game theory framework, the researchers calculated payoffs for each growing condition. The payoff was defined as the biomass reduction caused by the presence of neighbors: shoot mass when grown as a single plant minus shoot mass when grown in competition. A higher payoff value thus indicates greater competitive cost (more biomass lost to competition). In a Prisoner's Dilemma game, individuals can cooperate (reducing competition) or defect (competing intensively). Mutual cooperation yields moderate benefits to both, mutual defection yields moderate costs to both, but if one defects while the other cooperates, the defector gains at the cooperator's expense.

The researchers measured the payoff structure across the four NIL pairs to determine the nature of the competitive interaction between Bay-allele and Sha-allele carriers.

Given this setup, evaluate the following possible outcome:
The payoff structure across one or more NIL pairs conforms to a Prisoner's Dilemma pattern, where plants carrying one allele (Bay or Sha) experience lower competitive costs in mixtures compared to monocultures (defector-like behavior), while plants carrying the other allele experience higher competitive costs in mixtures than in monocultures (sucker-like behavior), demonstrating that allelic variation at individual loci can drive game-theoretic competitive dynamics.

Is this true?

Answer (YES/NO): YES